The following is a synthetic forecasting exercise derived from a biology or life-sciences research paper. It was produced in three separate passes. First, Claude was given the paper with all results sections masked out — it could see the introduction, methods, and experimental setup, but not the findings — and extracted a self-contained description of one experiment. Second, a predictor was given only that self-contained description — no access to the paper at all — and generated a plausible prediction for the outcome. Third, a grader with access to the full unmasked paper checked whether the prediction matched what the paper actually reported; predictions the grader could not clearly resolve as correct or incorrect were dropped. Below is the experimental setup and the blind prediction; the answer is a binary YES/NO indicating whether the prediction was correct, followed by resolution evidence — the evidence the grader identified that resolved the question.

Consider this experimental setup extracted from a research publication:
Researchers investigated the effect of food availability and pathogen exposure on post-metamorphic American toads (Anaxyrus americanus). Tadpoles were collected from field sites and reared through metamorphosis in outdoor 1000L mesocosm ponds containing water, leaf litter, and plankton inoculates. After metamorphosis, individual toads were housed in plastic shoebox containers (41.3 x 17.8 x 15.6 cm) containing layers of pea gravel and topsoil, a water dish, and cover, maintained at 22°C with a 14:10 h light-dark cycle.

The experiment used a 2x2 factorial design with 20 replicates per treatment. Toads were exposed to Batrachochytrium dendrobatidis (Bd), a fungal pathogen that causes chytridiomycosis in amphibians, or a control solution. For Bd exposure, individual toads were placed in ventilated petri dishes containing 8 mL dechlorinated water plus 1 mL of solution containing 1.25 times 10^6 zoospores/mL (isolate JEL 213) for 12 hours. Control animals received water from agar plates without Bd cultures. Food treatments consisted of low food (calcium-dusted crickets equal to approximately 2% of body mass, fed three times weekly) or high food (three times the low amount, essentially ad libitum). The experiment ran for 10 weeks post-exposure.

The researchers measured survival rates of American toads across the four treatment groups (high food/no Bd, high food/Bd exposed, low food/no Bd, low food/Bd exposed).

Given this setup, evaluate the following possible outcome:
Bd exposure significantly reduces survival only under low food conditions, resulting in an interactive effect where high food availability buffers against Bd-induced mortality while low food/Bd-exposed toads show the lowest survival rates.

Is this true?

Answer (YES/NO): NO